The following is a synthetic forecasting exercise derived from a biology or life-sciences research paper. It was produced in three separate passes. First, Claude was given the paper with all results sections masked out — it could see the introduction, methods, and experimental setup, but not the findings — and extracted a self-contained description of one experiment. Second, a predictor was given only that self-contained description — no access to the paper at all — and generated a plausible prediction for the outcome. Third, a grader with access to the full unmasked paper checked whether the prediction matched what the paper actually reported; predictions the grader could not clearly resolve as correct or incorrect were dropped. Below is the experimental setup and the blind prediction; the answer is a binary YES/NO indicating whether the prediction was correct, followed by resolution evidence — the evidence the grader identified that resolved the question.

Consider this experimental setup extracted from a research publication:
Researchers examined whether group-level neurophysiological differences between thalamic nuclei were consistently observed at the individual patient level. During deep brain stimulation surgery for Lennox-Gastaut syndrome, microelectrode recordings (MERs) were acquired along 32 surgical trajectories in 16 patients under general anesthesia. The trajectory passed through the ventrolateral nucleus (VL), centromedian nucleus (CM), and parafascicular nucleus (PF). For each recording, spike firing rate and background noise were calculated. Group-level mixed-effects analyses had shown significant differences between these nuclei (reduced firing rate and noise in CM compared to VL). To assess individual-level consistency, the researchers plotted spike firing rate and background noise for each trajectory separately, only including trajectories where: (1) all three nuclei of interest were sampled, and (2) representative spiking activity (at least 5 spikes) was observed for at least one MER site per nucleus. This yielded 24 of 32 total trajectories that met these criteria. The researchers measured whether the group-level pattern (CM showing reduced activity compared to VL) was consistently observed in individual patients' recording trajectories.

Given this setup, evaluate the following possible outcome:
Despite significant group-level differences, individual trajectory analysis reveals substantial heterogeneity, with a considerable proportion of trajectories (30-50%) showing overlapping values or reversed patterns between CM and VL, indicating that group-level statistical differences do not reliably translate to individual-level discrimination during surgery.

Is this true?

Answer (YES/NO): NO